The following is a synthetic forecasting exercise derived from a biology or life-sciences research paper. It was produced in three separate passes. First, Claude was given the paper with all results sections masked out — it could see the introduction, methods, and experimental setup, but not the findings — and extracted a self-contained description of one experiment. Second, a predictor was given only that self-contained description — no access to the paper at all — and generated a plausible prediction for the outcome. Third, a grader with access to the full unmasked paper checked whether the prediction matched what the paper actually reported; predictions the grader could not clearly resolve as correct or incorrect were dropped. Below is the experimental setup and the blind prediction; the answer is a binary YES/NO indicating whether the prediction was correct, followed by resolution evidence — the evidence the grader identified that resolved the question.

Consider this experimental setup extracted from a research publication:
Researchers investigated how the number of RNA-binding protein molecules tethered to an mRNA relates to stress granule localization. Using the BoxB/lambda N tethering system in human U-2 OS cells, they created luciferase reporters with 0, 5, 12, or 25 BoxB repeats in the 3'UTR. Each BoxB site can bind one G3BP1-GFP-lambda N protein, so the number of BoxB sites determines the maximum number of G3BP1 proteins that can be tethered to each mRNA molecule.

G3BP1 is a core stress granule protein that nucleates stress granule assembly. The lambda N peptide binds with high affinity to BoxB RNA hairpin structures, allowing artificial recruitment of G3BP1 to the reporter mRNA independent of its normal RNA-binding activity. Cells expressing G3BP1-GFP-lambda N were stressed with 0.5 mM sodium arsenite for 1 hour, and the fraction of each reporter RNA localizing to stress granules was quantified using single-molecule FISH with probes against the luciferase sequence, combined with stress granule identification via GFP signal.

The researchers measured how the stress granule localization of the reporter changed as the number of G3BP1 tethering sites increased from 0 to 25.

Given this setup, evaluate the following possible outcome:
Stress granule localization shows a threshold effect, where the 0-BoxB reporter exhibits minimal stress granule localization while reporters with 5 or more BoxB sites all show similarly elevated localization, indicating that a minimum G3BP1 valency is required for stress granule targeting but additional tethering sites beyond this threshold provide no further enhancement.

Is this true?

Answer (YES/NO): NO